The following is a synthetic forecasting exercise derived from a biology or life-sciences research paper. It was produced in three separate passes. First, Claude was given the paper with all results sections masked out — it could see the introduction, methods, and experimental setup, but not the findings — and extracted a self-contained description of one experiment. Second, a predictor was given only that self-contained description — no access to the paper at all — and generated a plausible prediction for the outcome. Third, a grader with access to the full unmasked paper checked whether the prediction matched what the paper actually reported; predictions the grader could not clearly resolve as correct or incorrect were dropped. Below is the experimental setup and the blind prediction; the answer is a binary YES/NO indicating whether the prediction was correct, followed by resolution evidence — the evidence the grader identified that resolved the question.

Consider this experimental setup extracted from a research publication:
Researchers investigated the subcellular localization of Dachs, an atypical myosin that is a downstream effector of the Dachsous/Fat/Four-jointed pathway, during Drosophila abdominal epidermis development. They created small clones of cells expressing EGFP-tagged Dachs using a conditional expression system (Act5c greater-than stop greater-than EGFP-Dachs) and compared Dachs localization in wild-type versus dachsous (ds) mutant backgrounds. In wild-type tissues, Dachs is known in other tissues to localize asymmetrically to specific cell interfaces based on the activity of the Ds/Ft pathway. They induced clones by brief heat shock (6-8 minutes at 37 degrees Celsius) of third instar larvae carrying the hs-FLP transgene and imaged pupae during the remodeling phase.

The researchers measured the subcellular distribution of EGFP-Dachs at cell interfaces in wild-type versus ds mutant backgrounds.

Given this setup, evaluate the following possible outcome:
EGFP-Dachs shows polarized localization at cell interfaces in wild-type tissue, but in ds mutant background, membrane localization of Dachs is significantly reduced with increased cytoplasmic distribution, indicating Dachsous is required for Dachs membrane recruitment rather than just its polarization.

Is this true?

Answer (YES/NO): NO